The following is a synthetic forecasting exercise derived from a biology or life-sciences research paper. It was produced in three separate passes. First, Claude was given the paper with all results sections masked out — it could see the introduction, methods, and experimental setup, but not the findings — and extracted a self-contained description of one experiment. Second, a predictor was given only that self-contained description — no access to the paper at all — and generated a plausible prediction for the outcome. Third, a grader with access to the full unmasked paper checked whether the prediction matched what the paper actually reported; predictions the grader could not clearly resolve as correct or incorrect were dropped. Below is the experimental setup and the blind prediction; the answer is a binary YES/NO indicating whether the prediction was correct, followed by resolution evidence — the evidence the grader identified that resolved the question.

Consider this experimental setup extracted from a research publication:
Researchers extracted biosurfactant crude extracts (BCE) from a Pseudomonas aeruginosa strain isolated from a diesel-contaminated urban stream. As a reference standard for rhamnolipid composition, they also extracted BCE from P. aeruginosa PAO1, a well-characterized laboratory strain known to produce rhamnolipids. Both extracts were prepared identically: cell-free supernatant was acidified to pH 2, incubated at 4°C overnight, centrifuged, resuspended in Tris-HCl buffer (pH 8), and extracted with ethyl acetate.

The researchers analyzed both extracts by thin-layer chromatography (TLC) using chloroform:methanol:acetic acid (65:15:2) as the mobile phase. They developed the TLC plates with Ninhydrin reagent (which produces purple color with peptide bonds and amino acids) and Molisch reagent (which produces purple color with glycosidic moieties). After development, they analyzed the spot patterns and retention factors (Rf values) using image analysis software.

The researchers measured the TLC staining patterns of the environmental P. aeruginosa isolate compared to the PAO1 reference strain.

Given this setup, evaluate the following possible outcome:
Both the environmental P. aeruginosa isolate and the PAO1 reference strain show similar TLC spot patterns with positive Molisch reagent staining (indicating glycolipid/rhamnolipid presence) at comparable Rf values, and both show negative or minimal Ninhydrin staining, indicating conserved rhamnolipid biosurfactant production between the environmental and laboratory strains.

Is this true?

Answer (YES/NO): NO